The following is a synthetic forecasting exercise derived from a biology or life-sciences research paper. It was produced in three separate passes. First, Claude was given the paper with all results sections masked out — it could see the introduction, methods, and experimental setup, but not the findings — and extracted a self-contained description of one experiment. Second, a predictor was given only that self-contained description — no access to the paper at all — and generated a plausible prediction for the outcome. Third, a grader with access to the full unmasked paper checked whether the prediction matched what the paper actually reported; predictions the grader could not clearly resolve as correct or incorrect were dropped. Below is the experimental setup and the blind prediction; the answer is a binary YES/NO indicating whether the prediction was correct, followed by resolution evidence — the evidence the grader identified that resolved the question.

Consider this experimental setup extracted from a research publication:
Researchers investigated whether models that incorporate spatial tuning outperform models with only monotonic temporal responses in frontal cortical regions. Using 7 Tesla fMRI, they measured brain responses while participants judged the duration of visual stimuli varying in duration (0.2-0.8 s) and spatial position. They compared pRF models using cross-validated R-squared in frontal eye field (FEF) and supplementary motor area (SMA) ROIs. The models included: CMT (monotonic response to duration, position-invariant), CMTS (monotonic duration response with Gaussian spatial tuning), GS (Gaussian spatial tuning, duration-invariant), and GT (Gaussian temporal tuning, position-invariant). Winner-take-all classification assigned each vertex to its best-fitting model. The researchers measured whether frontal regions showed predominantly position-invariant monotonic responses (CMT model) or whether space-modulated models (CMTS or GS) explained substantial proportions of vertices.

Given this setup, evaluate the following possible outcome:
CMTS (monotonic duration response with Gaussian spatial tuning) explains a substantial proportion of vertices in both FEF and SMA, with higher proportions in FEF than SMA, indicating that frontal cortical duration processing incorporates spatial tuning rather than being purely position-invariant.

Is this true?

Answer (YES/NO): NO